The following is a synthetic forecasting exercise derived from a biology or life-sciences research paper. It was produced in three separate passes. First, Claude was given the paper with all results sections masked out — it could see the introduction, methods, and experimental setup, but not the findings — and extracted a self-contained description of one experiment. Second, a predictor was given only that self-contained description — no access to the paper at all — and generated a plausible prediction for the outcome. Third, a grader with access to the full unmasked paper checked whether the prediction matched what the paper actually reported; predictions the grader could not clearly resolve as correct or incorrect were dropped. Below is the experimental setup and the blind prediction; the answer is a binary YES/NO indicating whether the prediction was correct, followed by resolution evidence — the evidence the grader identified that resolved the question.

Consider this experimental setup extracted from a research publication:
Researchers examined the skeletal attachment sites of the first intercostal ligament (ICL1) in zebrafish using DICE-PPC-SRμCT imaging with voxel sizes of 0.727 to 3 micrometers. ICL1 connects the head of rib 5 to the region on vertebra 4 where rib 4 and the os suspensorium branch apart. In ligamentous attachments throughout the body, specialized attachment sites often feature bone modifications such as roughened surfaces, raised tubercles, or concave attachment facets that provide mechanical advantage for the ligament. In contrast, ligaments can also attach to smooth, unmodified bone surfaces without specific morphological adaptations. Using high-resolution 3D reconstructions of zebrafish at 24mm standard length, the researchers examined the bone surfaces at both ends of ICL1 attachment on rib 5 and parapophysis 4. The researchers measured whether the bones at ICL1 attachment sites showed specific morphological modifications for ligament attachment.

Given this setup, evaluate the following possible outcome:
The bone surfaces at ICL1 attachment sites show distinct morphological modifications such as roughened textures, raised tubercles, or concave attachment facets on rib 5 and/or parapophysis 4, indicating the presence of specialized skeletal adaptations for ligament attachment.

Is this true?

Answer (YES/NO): YES